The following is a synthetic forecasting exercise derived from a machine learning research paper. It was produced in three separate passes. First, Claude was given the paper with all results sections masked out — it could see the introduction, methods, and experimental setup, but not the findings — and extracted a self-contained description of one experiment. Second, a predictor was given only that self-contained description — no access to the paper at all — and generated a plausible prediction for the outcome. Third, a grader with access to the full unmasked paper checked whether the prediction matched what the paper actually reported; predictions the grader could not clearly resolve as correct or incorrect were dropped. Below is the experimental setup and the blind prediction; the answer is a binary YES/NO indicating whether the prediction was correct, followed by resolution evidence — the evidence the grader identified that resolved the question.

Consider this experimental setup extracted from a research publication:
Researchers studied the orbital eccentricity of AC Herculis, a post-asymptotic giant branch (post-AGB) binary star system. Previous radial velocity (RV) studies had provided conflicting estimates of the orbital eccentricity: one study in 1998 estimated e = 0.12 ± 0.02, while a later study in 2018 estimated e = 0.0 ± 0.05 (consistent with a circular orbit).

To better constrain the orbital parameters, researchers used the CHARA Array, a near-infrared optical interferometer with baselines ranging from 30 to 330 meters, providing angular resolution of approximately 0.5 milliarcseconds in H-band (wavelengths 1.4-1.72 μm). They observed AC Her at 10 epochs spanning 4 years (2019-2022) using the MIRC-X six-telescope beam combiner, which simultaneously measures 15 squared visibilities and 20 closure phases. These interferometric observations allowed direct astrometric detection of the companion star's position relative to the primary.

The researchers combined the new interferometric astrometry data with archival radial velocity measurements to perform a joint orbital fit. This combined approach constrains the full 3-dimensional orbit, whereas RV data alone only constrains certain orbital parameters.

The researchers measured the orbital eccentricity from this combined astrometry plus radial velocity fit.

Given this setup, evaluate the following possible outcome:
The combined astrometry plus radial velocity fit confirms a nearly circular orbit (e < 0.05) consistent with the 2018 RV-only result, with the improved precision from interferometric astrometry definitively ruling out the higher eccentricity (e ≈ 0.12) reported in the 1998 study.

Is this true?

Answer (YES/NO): NO